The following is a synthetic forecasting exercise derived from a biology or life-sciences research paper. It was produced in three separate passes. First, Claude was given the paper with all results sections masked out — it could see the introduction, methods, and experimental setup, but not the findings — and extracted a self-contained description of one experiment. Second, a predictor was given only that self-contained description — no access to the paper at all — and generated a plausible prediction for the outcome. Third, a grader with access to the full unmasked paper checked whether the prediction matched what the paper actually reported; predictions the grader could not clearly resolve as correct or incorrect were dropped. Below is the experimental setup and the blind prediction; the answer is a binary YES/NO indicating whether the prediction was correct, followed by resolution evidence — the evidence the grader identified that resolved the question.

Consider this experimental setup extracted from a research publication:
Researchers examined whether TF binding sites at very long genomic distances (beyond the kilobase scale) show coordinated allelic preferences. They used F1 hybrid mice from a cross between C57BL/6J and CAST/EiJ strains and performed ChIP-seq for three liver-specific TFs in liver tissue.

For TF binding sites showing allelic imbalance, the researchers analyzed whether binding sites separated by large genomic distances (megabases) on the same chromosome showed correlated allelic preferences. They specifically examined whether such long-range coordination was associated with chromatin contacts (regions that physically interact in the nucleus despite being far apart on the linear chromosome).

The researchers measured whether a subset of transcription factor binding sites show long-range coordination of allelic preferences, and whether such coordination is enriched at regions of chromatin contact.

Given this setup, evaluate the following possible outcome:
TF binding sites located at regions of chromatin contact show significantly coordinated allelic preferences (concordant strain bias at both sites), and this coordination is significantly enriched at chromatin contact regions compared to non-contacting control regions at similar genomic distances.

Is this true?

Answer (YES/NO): YES